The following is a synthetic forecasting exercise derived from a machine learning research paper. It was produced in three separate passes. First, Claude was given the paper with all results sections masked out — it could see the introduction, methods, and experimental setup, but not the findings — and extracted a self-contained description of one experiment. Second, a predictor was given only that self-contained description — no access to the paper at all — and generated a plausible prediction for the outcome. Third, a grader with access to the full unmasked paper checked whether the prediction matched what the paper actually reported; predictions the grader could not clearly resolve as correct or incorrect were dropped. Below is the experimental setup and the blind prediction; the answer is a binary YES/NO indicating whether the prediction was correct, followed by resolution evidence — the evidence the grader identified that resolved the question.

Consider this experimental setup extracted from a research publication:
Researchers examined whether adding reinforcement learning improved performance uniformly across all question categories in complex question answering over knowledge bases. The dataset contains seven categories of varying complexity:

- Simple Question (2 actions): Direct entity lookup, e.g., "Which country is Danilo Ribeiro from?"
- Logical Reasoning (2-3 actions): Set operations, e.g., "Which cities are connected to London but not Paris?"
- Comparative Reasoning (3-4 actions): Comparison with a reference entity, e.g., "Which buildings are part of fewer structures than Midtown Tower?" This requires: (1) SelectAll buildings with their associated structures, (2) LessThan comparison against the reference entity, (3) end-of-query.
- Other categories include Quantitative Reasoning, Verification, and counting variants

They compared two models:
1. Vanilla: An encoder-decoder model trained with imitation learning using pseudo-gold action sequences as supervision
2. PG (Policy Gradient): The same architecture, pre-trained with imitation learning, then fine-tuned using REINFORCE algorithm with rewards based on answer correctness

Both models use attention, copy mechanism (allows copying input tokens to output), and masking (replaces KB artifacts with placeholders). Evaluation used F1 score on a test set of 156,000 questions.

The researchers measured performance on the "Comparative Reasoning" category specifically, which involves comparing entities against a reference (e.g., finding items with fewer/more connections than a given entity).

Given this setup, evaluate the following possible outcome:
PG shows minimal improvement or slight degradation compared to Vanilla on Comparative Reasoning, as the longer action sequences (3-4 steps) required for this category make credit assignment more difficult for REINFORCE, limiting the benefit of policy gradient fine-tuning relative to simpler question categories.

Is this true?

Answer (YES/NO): NO